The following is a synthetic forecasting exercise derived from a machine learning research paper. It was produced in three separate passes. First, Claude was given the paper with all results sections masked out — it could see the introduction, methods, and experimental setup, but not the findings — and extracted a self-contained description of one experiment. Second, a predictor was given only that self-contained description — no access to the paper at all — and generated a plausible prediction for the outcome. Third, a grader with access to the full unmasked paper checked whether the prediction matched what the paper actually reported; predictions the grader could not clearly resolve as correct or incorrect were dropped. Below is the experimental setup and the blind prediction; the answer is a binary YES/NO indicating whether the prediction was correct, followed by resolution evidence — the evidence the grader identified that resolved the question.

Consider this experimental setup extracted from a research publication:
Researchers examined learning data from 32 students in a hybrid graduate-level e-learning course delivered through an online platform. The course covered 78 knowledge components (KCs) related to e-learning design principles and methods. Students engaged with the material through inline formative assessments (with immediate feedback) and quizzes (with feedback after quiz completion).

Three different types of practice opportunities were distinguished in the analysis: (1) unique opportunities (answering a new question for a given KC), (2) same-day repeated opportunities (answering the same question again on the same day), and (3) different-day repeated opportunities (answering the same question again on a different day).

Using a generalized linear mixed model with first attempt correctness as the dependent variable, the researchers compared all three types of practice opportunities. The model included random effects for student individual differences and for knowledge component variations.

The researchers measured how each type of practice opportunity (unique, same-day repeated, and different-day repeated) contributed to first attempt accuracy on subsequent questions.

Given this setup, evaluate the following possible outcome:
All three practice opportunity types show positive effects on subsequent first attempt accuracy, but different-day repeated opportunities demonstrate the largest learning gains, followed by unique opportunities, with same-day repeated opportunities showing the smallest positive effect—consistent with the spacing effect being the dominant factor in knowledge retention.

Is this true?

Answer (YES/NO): NO